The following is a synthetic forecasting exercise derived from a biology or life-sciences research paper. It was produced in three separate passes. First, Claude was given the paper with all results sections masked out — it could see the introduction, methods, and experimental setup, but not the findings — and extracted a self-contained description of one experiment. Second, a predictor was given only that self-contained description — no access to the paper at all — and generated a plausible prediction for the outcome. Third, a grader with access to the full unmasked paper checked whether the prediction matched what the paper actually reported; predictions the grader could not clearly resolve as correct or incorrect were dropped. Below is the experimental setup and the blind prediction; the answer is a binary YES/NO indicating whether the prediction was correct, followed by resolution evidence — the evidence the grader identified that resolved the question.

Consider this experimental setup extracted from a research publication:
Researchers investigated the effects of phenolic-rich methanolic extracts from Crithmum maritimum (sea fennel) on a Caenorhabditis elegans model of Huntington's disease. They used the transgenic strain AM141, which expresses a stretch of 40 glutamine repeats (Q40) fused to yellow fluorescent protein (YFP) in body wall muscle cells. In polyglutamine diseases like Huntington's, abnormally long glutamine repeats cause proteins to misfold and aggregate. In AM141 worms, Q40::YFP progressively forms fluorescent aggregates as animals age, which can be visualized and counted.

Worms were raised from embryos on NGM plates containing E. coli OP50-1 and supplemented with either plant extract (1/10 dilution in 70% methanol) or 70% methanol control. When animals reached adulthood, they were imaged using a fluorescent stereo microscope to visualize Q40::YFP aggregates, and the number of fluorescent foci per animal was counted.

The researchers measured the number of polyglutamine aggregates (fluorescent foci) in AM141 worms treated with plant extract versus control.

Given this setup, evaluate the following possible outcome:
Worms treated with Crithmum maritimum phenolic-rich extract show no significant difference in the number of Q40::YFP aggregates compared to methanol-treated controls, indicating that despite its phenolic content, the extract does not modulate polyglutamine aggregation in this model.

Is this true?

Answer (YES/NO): YES